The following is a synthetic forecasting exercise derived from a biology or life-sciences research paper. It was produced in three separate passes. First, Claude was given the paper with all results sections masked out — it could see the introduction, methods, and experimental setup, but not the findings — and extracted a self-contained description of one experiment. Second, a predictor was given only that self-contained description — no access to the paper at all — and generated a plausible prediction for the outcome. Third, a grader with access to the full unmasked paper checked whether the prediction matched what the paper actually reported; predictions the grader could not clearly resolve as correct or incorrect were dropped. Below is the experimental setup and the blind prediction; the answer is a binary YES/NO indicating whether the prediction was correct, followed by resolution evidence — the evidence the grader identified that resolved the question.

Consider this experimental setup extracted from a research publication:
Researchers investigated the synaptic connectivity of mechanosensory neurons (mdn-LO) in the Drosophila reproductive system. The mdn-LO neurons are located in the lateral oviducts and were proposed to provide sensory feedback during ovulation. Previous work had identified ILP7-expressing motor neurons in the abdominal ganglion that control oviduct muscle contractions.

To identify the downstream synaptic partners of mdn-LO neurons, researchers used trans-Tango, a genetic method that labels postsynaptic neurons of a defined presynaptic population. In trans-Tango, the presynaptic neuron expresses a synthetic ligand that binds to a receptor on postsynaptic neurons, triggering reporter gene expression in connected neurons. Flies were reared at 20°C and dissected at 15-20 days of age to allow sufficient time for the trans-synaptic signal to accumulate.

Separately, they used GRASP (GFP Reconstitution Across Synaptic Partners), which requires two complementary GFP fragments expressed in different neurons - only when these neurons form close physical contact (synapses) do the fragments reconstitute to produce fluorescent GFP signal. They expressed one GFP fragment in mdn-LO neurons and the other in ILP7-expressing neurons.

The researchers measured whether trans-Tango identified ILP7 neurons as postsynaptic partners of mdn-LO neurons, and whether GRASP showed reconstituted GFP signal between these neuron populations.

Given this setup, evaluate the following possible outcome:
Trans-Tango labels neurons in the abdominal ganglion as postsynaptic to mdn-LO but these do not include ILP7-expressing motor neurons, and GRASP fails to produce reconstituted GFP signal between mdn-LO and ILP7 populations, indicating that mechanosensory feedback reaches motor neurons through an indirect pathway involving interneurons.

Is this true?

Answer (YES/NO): NO